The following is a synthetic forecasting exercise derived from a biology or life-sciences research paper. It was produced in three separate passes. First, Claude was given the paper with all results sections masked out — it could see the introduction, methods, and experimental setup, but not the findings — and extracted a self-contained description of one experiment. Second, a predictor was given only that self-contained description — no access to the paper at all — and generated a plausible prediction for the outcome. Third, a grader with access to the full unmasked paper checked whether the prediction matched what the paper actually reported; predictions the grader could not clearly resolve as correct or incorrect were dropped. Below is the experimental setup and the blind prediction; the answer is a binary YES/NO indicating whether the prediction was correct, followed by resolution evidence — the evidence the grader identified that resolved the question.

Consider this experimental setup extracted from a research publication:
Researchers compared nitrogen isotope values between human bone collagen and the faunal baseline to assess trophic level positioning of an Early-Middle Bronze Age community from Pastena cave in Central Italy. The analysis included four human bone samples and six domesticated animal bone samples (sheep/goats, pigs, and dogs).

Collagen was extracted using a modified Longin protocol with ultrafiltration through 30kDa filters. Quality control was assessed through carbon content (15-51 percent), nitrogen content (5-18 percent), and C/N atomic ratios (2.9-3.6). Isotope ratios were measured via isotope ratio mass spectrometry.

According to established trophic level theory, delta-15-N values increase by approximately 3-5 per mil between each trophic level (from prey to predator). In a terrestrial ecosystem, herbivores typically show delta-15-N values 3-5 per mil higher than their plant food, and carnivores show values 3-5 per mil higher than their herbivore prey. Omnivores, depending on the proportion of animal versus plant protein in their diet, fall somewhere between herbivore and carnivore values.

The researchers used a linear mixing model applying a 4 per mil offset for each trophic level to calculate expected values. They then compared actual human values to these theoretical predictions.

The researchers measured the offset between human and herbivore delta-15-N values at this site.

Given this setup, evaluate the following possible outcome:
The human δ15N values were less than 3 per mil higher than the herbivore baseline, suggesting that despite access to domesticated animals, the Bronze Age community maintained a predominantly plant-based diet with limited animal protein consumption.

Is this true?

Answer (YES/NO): NO